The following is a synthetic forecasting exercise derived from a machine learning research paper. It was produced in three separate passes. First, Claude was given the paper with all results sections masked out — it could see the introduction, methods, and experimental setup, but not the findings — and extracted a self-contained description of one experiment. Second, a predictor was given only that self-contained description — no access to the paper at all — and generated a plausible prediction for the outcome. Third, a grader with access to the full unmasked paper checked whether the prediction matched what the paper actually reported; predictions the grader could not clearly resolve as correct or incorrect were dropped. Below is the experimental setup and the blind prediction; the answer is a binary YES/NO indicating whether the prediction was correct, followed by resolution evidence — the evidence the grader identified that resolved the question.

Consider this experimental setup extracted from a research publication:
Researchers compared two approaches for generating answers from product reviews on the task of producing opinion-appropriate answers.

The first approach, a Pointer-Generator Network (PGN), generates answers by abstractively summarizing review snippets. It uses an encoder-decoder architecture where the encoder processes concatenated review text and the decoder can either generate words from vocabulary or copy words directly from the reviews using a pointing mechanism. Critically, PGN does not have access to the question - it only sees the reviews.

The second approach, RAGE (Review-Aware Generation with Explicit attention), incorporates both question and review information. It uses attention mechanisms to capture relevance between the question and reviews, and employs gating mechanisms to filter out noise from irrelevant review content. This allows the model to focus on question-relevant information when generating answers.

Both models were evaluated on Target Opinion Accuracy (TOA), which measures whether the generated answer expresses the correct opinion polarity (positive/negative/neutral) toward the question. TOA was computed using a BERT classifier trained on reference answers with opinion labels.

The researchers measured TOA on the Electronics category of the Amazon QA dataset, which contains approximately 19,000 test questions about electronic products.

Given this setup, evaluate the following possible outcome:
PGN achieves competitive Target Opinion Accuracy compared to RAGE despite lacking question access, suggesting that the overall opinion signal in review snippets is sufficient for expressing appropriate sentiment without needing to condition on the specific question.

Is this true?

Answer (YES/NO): NO